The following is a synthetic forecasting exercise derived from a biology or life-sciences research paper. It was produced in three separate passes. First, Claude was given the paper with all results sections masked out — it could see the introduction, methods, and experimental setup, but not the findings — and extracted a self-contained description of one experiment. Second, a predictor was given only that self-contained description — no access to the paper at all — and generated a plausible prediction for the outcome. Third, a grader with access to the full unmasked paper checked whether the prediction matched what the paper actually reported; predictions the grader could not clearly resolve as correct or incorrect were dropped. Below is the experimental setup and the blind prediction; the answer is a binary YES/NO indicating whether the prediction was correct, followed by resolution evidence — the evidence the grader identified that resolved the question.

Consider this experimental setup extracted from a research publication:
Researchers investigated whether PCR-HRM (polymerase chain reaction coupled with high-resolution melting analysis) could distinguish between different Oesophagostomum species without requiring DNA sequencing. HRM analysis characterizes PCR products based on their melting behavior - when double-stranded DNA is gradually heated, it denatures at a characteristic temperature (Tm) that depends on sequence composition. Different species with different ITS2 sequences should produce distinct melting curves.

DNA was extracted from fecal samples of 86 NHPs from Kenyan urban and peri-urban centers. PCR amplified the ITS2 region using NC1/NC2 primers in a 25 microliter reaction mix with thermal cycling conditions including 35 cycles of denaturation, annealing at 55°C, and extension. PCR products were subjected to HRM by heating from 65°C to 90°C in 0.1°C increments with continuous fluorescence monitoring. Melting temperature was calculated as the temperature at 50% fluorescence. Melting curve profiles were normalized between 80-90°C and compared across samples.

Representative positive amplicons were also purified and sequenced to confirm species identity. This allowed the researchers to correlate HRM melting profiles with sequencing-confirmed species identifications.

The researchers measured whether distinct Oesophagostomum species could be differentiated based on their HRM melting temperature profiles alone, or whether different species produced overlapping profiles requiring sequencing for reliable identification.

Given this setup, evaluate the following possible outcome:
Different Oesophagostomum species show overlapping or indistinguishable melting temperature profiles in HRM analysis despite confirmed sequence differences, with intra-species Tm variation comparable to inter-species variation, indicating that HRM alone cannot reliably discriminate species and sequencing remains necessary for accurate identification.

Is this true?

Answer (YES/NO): NO